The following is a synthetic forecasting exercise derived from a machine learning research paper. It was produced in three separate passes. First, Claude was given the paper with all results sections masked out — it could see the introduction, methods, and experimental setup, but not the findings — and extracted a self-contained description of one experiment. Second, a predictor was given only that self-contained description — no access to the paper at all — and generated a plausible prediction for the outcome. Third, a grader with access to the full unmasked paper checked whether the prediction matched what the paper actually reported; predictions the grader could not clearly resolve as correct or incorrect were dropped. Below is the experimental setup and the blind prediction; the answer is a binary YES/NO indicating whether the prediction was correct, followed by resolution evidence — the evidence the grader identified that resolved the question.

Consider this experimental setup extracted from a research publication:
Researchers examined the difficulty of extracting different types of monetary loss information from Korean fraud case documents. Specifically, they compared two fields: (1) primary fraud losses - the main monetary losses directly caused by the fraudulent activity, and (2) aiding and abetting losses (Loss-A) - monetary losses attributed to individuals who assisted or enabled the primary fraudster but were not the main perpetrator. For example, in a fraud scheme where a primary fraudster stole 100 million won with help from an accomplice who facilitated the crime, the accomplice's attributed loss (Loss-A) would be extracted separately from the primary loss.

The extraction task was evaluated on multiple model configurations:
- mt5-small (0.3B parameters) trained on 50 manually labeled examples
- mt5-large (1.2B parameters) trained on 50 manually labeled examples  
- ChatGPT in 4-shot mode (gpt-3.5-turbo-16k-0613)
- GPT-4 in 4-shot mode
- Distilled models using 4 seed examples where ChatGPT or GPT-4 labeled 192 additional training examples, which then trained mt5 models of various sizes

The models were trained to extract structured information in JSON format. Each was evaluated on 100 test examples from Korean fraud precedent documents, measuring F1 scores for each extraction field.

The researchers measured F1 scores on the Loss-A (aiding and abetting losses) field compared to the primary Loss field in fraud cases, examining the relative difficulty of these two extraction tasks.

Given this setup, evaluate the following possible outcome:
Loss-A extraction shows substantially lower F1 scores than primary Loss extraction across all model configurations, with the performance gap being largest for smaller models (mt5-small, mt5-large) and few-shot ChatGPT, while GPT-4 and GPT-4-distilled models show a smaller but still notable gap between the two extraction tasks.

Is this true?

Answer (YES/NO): NO